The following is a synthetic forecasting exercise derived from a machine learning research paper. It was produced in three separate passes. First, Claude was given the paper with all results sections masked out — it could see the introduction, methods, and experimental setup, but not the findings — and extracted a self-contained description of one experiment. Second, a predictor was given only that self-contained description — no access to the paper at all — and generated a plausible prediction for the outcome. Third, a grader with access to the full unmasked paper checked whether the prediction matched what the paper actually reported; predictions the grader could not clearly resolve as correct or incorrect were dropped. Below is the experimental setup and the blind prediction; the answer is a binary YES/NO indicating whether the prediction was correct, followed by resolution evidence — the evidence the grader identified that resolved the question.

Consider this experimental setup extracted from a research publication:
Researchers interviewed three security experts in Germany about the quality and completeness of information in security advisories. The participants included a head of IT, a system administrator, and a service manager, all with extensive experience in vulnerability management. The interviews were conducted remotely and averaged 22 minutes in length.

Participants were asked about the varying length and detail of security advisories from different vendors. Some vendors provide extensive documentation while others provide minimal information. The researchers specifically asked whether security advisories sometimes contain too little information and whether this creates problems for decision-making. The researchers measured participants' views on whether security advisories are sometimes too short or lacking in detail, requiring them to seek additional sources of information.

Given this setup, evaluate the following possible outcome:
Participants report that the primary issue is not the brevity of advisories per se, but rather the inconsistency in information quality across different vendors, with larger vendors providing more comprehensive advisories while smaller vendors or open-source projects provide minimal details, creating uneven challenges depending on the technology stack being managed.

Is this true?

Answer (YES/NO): NO